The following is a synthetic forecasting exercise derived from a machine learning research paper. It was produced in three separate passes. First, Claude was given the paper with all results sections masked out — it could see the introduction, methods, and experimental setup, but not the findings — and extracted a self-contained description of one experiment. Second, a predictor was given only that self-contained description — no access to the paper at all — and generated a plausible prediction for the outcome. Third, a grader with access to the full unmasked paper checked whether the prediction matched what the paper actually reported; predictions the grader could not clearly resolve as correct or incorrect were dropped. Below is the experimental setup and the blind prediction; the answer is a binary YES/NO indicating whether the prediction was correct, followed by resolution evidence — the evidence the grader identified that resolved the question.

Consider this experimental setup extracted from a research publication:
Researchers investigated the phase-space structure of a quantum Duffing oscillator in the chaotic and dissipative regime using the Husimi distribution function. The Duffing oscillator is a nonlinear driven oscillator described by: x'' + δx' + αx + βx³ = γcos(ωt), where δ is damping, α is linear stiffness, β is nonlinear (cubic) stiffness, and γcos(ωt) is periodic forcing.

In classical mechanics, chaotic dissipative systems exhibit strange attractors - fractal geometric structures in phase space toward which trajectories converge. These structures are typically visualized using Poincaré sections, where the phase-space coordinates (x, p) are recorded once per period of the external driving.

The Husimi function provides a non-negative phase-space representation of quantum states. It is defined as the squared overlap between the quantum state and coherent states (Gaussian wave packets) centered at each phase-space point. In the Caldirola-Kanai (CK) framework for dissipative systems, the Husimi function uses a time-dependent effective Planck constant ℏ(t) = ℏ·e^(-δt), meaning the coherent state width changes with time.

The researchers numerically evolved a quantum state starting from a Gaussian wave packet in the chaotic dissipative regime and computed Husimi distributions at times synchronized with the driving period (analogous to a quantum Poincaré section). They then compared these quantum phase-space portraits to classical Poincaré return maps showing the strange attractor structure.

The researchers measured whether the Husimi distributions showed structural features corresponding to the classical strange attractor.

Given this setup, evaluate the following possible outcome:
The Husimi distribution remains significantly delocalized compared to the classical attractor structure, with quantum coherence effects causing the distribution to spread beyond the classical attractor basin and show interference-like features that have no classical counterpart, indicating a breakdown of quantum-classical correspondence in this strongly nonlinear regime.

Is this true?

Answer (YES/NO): NO